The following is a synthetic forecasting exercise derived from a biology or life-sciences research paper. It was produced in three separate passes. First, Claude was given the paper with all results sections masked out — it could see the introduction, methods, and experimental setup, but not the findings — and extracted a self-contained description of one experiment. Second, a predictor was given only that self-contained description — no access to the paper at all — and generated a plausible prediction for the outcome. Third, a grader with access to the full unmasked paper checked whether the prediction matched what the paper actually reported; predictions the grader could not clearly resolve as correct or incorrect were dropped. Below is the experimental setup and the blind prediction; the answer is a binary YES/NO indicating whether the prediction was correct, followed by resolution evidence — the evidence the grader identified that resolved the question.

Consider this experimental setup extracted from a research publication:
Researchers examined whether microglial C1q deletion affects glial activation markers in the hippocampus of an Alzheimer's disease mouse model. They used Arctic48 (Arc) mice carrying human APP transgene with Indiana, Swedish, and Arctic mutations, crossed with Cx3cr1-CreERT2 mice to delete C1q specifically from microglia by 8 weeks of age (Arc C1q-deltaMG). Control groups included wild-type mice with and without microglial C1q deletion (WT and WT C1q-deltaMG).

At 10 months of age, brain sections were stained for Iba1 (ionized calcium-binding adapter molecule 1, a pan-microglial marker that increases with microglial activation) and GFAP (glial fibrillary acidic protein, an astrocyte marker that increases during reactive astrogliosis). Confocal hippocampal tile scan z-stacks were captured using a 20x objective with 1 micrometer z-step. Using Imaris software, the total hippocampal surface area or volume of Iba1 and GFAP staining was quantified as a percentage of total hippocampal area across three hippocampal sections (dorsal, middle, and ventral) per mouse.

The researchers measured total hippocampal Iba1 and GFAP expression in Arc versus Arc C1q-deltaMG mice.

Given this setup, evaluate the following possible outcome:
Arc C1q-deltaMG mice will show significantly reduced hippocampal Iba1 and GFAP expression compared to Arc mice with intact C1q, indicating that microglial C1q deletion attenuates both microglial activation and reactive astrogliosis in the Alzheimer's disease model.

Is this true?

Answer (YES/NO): NO